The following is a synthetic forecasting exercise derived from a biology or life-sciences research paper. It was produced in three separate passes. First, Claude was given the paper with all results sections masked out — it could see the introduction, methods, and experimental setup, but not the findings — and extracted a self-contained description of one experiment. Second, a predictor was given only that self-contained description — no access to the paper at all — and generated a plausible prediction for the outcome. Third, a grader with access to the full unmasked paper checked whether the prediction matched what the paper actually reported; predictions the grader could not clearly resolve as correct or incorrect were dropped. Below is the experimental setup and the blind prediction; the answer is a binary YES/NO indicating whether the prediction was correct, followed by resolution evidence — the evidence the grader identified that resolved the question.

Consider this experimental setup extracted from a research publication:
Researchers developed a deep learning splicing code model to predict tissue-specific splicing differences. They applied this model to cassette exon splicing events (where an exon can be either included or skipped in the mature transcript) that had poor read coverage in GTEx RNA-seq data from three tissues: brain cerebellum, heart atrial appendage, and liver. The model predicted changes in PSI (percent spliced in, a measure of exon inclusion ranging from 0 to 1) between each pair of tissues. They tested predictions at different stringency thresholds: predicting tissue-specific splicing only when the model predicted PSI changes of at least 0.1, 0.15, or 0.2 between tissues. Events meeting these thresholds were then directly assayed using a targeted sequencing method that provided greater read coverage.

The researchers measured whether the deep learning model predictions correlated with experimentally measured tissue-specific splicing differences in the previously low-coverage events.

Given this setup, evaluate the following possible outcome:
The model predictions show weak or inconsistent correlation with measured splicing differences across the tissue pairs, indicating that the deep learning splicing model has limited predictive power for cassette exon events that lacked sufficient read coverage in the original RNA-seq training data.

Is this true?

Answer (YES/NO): NO